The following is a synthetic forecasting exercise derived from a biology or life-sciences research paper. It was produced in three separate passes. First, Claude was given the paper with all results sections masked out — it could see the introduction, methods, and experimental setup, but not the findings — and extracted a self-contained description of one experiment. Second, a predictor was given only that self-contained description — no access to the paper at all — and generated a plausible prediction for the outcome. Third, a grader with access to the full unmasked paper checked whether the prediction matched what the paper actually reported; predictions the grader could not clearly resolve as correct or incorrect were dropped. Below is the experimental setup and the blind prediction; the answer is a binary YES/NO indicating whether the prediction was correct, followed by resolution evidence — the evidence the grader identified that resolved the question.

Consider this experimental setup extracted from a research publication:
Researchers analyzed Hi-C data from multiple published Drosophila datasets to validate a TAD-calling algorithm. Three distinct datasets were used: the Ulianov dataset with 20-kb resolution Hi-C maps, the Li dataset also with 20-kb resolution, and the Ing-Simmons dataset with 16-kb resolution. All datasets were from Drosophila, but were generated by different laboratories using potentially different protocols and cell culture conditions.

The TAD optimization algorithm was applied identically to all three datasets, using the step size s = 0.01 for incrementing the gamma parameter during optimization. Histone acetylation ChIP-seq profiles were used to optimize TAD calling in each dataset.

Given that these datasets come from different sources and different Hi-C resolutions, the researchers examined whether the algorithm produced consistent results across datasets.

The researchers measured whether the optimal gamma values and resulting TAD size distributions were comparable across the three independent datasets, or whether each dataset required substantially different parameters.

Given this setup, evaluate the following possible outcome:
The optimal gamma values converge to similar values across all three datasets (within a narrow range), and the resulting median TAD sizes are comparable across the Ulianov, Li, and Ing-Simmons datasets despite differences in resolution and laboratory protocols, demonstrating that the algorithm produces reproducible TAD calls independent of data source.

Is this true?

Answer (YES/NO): NO